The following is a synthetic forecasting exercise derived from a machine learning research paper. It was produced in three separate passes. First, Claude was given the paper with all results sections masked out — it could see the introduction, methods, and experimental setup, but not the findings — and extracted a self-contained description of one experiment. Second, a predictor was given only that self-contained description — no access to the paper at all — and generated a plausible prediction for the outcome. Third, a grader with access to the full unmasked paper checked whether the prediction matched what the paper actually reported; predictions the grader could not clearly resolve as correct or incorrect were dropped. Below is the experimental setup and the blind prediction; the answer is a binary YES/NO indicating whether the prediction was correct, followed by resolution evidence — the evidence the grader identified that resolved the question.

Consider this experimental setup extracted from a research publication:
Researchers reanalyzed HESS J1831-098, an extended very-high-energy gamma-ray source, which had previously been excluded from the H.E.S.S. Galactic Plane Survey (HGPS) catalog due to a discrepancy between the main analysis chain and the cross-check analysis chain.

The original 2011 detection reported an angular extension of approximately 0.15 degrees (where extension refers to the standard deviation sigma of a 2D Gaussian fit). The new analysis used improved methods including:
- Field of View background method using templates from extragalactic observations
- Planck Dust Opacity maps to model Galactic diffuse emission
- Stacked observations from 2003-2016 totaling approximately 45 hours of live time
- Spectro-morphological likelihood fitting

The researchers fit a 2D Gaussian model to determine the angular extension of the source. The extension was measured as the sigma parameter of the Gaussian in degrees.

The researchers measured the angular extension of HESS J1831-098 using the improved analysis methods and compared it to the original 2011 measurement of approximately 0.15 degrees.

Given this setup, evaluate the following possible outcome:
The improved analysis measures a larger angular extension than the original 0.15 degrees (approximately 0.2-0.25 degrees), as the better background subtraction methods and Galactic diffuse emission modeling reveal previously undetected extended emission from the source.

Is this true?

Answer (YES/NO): YES